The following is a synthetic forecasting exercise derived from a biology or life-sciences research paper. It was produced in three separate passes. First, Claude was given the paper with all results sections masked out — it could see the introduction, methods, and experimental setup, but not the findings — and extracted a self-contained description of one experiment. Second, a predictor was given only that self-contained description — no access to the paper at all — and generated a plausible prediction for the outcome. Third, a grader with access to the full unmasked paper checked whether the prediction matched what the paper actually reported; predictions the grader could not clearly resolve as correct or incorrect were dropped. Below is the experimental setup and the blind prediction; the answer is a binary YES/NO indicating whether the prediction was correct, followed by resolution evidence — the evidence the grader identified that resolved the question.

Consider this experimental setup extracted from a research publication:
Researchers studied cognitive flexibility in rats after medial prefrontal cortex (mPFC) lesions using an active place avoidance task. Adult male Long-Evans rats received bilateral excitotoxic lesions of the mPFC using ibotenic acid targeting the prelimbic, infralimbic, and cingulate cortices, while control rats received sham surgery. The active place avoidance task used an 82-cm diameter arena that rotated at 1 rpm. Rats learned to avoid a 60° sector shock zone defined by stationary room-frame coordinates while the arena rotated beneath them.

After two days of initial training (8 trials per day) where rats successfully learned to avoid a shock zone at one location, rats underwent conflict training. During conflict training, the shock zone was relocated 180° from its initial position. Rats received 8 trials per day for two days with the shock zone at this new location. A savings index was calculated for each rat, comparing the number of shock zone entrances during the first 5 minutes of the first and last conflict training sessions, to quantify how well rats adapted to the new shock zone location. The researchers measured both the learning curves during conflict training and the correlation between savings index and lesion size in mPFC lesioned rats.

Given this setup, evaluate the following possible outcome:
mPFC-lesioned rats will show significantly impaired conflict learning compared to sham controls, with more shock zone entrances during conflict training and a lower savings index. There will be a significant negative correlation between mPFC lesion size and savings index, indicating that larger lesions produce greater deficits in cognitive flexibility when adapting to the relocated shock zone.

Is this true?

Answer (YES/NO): NO